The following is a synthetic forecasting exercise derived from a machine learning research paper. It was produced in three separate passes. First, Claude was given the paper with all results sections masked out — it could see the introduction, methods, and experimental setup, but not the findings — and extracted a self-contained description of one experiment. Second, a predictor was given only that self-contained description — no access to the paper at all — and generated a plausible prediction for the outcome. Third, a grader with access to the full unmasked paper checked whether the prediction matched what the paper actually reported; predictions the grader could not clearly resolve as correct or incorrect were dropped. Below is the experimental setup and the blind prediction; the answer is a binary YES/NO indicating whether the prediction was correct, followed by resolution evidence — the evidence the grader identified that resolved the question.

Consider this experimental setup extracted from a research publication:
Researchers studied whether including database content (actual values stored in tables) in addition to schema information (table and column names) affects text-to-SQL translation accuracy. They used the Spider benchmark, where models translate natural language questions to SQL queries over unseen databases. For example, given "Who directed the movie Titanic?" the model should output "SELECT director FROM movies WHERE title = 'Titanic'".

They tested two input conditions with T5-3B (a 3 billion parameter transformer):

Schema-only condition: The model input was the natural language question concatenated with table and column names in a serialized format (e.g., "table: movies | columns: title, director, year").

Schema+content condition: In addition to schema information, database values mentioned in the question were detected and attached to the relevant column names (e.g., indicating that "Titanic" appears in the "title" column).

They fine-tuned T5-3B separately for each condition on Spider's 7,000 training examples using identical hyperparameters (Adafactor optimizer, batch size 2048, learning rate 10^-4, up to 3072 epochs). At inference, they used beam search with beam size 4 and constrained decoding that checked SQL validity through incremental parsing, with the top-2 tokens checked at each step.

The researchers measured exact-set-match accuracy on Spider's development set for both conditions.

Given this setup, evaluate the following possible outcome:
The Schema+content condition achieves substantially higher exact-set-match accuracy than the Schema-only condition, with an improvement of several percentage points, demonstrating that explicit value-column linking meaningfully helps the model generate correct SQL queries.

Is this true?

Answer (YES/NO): NO